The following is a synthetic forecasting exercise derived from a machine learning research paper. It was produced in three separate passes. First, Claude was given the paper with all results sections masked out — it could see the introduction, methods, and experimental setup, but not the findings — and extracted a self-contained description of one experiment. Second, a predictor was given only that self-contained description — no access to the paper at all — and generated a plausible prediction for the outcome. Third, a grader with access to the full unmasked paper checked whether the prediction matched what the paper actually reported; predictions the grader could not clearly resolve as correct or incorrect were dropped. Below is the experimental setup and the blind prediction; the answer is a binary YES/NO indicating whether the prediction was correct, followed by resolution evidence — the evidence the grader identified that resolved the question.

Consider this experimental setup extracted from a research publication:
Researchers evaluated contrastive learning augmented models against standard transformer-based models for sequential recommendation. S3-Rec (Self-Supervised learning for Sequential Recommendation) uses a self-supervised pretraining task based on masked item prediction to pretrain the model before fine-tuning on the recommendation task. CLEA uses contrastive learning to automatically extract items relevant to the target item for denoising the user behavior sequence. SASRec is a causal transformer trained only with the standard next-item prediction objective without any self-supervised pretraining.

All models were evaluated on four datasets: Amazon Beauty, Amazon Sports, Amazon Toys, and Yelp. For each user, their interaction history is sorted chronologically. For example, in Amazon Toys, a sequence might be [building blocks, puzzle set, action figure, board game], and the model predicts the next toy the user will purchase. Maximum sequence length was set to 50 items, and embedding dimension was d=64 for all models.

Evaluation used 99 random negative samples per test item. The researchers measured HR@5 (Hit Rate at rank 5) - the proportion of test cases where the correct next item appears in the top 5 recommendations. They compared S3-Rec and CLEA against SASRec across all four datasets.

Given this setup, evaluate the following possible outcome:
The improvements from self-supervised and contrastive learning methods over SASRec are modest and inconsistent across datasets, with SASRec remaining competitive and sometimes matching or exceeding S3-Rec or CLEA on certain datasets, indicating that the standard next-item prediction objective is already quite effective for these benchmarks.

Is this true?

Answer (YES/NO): YES